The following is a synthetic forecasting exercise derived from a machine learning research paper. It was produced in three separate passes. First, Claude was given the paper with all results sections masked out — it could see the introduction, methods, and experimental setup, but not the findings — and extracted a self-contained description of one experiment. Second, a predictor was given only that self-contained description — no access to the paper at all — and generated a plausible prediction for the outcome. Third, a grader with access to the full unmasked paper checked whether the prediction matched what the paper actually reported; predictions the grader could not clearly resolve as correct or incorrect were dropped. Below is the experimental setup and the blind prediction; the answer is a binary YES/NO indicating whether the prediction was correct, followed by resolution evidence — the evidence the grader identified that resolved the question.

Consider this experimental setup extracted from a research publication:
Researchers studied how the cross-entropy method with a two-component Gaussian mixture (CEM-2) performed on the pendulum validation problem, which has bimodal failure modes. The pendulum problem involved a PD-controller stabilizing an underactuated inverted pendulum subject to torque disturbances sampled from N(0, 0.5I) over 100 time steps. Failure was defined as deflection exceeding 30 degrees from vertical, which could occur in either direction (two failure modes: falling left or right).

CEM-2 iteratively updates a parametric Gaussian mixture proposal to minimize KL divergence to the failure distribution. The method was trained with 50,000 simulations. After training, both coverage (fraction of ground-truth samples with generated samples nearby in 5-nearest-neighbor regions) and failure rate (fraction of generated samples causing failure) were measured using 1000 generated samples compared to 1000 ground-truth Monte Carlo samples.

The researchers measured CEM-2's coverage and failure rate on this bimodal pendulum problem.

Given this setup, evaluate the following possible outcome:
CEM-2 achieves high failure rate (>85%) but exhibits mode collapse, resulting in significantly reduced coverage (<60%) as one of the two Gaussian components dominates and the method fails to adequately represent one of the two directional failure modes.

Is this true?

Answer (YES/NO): NO